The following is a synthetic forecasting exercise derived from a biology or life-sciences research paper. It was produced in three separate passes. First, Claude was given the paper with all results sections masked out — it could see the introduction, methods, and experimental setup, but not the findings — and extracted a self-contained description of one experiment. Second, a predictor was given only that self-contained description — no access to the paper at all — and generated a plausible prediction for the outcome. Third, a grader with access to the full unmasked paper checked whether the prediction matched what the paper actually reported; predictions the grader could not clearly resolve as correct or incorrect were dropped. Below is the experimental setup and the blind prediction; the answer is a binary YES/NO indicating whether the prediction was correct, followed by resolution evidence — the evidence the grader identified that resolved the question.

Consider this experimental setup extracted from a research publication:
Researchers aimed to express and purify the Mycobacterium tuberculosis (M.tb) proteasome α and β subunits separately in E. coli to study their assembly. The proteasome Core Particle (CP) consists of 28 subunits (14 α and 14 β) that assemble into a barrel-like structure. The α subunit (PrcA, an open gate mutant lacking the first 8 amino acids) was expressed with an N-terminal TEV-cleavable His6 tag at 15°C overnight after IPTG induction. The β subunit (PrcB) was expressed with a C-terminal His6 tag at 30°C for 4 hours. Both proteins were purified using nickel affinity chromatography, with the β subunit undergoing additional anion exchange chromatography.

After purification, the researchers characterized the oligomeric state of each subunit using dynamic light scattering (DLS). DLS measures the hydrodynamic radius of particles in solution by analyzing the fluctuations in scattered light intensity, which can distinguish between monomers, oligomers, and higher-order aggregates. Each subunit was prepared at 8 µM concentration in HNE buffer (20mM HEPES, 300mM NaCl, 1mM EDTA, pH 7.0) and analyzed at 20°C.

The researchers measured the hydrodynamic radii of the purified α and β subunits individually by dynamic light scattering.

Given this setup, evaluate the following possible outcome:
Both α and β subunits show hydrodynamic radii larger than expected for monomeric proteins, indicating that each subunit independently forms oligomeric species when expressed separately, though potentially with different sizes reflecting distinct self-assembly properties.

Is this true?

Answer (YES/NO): NO